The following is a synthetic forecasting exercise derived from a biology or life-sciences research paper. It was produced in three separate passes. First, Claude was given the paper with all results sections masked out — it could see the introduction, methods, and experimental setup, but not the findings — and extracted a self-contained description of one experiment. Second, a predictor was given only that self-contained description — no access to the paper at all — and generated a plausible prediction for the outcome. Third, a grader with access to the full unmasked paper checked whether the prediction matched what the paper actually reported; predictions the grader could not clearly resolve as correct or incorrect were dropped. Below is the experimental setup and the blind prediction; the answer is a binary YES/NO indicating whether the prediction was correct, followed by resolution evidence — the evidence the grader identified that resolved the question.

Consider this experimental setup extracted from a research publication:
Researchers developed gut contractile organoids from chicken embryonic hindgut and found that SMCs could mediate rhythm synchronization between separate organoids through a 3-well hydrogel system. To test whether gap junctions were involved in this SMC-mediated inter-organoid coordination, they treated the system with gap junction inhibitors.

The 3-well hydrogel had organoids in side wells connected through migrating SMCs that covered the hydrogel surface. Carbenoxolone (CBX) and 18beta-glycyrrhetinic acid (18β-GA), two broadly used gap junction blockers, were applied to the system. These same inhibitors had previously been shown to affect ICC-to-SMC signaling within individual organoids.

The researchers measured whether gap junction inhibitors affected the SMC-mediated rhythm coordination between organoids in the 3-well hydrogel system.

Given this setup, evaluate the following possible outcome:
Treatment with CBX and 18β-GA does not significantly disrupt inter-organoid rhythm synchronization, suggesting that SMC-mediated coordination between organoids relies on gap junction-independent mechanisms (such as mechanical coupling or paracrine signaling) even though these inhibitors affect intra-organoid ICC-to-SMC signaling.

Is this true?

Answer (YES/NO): YES